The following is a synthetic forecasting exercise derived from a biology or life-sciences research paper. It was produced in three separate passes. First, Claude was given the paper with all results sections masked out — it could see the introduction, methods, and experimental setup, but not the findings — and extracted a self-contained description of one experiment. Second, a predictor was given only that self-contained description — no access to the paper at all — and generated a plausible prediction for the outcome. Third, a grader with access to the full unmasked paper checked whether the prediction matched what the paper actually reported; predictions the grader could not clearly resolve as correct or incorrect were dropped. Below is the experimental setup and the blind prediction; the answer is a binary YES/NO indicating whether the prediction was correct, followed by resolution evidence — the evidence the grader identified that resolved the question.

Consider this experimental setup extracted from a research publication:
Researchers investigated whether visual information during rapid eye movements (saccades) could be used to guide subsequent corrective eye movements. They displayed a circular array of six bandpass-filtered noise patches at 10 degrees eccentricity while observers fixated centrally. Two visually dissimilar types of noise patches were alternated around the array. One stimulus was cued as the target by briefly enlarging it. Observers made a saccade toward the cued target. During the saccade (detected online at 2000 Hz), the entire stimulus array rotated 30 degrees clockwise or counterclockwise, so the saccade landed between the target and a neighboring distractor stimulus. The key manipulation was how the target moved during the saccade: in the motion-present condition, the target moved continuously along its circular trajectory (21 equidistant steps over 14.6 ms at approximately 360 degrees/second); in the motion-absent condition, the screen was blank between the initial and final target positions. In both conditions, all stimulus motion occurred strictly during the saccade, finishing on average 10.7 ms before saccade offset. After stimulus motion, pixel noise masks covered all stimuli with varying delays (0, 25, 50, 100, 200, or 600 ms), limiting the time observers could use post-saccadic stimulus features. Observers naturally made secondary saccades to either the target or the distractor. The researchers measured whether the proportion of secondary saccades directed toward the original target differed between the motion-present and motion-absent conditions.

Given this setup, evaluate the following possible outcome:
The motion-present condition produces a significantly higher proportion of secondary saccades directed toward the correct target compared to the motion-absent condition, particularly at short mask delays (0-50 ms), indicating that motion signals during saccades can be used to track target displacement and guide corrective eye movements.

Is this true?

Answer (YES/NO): YES